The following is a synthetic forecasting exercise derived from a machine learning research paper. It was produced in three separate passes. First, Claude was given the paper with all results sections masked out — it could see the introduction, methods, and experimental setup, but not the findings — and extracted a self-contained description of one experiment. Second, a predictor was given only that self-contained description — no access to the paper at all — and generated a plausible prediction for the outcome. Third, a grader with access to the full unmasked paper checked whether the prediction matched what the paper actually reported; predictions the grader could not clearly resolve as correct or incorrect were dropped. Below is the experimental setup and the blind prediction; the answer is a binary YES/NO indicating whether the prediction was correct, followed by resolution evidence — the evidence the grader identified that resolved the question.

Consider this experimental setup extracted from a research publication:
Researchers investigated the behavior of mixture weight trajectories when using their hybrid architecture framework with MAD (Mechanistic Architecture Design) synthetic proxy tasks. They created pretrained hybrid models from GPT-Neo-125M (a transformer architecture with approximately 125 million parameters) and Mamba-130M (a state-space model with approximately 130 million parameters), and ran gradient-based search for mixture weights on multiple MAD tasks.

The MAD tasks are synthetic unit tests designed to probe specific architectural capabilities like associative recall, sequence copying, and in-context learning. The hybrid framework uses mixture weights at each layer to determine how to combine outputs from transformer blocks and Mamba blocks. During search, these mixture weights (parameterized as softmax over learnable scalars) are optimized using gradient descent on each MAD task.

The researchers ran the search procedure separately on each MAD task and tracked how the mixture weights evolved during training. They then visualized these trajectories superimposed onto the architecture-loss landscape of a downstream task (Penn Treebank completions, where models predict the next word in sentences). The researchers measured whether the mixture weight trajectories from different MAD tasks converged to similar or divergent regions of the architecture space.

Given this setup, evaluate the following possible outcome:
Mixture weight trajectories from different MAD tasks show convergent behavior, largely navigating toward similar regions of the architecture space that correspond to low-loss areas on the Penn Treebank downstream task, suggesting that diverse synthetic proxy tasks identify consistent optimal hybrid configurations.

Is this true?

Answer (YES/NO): YES